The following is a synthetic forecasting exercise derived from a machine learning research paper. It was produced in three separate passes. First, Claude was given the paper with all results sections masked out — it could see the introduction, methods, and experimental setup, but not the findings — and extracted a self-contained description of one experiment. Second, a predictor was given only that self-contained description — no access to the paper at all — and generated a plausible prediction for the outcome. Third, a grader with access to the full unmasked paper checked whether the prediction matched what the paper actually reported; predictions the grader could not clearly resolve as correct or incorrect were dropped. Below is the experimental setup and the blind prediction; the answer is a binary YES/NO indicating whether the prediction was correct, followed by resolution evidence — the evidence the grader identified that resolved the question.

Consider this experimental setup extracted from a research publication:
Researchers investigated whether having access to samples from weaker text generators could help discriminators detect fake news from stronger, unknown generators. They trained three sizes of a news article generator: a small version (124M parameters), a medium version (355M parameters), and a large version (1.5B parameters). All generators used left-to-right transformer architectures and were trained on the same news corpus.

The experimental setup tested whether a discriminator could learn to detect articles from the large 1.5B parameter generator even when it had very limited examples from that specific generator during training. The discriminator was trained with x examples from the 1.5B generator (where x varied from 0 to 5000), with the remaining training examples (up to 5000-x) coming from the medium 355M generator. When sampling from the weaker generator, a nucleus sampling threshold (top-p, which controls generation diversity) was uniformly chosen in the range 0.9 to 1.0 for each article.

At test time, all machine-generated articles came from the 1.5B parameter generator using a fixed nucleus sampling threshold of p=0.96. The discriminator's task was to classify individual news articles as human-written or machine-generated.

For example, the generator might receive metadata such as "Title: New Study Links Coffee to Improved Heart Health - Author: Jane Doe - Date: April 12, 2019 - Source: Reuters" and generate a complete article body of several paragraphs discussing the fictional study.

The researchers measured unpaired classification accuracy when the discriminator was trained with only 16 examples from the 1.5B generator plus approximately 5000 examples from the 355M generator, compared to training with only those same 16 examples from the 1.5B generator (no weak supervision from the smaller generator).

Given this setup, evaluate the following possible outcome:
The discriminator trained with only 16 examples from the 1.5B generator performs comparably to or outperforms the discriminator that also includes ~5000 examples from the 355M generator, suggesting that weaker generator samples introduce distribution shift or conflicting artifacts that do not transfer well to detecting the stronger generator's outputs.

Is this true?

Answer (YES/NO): NO